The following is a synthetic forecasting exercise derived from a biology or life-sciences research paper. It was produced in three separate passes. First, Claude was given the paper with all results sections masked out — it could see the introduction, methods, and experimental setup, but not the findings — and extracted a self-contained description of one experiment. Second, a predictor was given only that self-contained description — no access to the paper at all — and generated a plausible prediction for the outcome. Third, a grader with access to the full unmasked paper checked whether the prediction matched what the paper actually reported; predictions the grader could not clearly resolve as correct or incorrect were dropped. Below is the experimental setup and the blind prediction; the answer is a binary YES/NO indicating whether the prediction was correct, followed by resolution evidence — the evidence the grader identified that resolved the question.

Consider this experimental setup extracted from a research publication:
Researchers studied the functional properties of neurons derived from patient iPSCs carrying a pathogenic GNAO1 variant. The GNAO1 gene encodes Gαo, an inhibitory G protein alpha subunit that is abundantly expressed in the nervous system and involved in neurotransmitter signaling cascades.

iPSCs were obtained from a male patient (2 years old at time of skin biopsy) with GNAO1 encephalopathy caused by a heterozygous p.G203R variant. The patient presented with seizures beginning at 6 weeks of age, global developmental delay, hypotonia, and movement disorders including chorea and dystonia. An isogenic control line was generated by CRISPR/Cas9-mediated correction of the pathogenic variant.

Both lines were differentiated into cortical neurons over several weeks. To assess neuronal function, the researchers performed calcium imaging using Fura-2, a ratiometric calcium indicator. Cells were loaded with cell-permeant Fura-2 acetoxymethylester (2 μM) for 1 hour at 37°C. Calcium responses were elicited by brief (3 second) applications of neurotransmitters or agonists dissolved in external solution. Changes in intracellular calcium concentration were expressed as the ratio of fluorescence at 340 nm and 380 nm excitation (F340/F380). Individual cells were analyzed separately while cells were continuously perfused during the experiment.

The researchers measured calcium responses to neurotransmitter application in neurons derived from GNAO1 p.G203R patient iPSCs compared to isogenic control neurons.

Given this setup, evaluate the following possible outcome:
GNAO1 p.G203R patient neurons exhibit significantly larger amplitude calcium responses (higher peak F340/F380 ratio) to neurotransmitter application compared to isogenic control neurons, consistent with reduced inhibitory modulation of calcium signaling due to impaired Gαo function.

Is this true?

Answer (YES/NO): NO